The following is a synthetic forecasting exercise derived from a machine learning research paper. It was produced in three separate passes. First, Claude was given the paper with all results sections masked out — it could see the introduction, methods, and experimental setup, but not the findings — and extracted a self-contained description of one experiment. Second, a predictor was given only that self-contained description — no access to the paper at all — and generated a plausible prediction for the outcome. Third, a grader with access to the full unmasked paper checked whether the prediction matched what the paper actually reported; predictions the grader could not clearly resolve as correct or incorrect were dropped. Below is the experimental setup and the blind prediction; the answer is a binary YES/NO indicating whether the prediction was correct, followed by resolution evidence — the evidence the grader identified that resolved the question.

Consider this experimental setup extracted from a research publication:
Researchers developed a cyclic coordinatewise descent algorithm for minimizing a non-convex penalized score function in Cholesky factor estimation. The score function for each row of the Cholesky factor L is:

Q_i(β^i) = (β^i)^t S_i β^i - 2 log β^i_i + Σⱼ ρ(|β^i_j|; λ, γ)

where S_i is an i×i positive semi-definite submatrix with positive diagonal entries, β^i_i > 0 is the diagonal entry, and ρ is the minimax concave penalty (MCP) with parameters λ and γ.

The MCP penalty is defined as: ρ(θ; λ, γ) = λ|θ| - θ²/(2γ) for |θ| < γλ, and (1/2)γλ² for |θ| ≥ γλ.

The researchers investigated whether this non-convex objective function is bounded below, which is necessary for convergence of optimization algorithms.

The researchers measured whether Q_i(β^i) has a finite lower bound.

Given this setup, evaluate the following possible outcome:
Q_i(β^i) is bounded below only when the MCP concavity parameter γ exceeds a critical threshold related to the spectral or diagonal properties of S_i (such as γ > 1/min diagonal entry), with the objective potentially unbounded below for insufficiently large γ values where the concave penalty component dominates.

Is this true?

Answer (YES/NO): NO